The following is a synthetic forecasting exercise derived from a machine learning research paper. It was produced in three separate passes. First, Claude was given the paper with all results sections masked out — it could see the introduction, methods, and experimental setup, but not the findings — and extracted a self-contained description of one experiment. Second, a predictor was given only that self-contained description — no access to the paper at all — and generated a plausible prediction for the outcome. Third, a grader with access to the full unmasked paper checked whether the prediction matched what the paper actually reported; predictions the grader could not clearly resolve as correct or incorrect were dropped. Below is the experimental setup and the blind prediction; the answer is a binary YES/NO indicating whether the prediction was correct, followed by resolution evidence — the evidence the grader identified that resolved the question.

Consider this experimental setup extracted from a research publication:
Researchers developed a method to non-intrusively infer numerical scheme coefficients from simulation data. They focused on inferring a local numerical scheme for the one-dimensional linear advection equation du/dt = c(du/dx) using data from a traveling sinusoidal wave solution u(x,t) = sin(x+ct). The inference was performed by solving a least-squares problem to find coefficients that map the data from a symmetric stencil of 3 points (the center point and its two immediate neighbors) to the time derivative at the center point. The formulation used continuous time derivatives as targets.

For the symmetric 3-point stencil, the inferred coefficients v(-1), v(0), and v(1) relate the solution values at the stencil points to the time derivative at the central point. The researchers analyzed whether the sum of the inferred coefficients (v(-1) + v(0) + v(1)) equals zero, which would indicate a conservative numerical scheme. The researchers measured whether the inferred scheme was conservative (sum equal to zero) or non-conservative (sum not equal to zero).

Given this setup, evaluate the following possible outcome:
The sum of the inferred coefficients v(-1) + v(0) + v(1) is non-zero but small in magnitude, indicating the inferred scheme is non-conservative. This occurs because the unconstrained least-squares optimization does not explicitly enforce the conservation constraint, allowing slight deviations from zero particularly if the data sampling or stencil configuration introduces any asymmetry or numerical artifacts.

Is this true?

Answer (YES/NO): NO